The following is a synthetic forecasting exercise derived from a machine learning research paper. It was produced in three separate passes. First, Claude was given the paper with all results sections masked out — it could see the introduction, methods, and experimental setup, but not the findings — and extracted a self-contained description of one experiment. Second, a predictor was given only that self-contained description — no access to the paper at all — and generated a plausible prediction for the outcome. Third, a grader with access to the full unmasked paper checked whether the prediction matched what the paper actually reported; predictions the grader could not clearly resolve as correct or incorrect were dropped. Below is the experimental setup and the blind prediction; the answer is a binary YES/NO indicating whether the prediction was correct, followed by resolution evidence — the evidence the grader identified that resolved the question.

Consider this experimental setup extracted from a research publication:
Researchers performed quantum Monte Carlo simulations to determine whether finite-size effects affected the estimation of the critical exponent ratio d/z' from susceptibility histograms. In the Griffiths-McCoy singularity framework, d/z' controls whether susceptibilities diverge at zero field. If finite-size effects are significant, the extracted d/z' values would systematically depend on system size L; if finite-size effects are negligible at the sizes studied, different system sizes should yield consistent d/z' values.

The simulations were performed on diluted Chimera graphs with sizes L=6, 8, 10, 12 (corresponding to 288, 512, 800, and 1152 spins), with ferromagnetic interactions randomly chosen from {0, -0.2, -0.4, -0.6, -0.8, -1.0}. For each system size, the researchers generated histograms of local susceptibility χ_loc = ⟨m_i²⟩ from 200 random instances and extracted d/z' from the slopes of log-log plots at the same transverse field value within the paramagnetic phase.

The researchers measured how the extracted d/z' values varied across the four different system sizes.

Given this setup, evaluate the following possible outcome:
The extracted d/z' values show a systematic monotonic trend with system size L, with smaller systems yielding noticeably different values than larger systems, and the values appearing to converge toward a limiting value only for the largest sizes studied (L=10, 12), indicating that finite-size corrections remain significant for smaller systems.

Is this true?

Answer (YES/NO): YES